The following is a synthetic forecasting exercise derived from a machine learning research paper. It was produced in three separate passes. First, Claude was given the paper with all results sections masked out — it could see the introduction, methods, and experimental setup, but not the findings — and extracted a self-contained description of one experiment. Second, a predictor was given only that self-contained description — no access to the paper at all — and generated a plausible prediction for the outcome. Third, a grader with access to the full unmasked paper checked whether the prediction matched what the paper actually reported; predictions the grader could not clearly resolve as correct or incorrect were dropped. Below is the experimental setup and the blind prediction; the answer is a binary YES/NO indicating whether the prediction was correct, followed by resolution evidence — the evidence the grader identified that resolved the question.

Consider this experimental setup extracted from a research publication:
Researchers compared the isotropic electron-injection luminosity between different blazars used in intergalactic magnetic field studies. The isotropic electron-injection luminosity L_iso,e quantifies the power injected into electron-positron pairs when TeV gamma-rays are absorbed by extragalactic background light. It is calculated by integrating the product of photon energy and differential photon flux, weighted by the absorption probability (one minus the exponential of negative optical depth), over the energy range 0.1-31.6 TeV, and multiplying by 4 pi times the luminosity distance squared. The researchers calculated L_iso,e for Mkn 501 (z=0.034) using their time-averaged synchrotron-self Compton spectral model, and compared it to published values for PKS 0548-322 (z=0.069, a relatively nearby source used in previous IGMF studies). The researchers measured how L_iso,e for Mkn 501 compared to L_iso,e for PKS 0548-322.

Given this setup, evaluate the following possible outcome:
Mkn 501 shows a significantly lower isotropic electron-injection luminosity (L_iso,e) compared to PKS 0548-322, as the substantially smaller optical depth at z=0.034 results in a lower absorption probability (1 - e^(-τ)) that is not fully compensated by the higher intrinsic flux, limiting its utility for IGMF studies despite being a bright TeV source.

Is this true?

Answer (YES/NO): NO